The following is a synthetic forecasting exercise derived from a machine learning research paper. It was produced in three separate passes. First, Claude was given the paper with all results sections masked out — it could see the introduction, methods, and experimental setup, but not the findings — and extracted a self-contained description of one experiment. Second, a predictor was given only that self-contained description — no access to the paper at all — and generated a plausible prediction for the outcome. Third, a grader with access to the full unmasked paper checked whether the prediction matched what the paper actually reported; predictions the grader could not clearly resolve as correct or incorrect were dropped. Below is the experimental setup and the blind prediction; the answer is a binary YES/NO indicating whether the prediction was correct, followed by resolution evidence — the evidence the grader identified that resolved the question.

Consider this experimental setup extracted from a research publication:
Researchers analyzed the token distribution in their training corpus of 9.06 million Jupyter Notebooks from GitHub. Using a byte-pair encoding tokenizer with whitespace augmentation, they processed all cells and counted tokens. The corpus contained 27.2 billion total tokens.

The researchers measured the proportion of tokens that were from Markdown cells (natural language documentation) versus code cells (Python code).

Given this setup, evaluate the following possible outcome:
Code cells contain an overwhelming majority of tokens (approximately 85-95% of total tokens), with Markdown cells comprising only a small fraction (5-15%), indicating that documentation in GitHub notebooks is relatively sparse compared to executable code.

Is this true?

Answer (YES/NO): NO